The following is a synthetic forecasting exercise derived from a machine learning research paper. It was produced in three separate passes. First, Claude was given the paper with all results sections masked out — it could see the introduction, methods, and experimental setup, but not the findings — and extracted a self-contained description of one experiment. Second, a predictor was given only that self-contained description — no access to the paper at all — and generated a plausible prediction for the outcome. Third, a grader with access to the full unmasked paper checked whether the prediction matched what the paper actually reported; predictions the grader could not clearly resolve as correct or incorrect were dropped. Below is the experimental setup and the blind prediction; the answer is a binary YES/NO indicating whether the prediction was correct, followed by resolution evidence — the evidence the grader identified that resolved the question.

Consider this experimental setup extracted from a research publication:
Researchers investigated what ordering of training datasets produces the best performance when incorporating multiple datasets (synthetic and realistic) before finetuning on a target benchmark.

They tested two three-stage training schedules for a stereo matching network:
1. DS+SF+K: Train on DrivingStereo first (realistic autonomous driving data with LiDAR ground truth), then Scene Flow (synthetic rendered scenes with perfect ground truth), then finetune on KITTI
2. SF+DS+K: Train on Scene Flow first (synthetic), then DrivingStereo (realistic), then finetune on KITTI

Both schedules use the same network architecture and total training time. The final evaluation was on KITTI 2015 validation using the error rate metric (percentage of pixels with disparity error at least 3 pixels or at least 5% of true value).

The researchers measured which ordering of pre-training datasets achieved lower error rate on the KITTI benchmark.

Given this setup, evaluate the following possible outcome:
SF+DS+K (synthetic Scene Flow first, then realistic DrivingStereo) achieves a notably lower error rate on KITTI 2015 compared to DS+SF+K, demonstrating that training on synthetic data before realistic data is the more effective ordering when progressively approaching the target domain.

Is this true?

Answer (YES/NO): YES